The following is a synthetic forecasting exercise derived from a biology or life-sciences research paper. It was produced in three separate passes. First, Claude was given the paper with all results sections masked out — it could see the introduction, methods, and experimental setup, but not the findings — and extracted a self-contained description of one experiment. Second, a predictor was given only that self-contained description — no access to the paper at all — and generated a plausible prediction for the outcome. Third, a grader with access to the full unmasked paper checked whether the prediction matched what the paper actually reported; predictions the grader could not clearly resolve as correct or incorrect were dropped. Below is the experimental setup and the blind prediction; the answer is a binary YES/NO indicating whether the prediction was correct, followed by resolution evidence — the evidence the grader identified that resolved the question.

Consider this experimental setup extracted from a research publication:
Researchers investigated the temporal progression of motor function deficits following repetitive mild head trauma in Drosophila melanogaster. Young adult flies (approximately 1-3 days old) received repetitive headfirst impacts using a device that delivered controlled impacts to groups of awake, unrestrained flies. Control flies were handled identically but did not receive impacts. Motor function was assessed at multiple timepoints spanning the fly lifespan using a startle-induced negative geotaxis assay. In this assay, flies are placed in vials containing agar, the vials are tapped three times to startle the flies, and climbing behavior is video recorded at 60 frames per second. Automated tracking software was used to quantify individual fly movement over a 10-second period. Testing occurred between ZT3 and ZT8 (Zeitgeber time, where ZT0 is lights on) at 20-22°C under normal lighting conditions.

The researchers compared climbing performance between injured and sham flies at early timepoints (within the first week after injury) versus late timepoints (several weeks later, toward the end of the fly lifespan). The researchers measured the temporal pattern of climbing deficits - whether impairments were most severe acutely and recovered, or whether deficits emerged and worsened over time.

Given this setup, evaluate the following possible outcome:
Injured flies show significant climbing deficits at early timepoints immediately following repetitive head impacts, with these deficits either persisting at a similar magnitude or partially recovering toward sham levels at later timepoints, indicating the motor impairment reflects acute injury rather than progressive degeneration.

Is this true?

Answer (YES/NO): NO